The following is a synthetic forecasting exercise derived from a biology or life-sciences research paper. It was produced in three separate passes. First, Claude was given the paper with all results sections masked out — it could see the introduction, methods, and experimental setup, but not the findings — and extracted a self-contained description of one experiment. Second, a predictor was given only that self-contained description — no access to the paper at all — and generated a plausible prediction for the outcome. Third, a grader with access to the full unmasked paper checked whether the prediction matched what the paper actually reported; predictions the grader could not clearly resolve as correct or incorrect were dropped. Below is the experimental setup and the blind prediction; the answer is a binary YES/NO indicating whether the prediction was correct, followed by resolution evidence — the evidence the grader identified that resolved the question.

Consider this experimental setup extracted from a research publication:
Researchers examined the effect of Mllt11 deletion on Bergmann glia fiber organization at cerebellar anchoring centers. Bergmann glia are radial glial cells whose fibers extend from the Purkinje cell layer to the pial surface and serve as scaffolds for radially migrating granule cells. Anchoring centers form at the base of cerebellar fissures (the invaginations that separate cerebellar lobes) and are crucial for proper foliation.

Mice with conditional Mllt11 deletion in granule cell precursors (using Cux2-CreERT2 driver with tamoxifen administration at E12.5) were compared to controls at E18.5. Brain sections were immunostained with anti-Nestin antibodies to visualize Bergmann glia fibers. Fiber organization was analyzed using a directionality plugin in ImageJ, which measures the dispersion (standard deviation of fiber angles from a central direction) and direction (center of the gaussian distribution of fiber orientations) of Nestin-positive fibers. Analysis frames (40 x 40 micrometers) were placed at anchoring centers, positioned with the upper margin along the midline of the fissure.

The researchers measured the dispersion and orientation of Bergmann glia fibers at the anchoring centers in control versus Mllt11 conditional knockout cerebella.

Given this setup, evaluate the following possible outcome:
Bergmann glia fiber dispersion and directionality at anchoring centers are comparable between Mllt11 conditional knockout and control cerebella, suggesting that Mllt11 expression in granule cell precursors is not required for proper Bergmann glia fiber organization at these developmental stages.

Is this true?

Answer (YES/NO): NO